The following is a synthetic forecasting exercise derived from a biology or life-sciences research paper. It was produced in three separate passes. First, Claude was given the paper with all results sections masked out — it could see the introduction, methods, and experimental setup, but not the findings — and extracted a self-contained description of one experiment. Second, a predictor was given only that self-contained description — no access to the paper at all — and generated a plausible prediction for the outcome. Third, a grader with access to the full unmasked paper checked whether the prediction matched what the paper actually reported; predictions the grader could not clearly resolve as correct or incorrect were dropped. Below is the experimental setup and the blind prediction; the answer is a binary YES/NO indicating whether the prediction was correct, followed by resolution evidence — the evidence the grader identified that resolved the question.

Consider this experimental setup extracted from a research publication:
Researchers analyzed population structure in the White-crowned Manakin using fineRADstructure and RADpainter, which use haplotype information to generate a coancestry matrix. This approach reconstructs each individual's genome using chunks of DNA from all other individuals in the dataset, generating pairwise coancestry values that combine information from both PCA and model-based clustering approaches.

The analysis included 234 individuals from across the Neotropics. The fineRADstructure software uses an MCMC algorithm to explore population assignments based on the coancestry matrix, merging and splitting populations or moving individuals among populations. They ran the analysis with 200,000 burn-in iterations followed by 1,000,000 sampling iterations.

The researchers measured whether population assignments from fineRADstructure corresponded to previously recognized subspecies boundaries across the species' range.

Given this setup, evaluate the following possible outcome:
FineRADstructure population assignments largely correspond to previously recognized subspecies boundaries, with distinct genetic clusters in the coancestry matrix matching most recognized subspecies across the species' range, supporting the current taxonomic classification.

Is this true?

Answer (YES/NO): NO